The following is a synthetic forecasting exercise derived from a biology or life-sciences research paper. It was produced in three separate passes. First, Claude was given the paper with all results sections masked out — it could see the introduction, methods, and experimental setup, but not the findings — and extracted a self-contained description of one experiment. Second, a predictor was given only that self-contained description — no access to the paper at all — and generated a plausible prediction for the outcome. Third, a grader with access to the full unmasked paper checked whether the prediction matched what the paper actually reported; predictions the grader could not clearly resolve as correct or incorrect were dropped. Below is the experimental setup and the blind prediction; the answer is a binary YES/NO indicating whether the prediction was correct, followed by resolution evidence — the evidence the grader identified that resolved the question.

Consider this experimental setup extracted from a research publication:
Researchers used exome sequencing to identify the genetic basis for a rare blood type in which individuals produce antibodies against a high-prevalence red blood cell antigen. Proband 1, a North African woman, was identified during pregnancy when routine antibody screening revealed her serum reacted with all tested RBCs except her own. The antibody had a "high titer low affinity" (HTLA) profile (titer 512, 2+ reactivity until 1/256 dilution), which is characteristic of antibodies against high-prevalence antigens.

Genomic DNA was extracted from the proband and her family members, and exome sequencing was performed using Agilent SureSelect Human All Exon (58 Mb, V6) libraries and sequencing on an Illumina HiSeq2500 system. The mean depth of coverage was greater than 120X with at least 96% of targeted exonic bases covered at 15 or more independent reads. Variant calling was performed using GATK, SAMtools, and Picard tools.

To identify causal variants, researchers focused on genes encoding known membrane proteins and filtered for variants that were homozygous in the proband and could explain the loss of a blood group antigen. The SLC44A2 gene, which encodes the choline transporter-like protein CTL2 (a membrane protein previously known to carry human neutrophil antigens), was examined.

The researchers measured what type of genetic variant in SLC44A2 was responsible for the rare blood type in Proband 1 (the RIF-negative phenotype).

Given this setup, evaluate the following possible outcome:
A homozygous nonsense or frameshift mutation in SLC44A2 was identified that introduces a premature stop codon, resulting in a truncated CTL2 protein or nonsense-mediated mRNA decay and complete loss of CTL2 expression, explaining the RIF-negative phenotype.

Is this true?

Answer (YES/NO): NO